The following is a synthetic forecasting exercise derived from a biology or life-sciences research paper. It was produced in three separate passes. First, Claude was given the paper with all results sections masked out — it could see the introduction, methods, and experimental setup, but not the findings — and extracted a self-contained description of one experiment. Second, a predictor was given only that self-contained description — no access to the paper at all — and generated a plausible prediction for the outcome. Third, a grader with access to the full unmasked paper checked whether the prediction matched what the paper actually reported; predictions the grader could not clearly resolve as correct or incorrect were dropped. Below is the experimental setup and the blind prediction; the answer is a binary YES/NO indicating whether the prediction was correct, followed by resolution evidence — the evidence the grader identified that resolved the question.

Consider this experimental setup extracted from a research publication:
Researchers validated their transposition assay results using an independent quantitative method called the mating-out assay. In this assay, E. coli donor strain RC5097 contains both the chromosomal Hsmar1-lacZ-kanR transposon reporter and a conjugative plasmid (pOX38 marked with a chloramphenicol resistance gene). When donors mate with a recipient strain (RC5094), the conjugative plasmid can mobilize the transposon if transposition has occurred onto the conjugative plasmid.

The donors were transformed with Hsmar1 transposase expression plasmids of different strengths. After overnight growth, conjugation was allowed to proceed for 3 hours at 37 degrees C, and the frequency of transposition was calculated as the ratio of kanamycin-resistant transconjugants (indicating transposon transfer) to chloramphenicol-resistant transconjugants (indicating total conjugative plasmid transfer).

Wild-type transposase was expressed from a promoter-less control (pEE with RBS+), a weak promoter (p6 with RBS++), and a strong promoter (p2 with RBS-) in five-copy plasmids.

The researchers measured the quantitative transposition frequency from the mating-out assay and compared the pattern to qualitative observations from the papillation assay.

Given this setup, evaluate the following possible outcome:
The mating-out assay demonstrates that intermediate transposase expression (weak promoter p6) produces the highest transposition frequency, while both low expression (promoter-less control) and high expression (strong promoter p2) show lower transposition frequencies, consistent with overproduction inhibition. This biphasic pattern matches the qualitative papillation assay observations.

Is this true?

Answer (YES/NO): NO